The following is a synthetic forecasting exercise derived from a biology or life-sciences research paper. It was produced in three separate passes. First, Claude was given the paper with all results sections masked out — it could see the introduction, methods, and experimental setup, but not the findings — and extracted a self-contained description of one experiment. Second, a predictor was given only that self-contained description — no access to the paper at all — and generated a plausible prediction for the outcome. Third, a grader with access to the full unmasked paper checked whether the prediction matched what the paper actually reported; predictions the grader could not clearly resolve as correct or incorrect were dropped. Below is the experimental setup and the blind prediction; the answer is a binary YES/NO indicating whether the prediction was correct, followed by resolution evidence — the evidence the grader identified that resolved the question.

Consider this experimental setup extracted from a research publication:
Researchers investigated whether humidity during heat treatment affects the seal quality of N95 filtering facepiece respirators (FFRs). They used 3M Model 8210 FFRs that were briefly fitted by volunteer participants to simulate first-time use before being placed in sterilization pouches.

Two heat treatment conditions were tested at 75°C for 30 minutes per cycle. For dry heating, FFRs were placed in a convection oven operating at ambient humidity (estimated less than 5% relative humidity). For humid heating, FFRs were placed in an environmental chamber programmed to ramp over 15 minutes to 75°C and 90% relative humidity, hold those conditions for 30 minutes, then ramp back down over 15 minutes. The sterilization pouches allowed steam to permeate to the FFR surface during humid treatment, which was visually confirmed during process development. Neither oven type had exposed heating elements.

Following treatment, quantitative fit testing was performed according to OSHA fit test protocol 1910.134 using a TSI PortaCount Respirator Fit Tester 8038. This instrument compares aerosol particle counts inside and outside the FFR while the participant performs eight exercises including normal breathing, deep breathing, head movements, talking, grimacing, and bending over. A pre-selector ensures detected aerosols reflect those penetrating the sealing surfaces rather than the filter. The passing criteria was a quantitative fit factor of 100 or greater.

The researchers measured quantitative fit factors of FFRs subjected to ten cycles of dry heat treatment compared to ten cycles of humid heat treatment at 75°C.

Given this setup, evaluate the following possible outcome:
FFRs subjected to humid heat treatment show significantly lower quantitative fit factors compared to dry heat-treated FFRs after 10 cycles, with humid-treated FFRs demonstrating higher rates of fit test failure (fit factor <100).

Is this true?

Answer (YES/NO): NO